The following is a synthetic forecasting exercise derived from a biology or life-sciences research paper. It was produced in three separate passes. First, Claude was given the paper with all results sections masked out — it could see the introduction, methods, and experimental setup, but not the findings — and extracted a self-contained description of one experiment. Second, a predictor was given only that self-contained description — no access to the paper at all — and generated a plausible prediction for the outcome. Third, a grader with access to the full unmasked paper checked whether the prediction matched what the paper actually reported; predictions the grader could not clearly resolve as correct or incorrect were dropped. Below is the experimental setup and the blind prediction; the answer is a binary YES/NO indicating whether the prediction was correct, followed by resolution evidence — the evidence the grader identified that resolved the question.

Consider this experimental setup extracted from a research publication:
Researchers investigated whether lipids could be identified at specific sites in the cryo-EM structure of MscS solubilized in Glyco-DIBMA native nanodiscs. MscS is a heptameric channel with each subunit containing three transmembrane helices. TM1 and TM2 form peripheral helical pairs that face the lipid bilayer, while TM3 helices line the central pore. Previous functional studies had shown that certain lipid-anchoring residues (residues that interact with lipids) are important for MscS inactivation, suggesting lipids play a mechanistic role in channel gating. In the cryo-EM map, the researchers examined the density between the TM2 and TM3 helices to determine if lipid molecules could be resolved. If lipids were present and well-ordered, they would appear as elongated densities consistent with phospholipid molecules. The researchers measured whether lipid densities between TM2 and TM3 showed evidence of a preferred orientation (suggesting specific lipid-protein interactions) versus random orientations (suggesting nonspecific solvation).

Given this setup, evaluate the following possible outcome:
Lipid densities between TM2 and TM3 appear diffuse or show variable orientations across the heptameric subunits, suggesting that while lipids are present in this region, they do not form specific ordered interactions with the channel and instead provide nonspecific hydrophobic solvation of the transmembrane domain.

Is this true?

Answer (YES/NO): NO